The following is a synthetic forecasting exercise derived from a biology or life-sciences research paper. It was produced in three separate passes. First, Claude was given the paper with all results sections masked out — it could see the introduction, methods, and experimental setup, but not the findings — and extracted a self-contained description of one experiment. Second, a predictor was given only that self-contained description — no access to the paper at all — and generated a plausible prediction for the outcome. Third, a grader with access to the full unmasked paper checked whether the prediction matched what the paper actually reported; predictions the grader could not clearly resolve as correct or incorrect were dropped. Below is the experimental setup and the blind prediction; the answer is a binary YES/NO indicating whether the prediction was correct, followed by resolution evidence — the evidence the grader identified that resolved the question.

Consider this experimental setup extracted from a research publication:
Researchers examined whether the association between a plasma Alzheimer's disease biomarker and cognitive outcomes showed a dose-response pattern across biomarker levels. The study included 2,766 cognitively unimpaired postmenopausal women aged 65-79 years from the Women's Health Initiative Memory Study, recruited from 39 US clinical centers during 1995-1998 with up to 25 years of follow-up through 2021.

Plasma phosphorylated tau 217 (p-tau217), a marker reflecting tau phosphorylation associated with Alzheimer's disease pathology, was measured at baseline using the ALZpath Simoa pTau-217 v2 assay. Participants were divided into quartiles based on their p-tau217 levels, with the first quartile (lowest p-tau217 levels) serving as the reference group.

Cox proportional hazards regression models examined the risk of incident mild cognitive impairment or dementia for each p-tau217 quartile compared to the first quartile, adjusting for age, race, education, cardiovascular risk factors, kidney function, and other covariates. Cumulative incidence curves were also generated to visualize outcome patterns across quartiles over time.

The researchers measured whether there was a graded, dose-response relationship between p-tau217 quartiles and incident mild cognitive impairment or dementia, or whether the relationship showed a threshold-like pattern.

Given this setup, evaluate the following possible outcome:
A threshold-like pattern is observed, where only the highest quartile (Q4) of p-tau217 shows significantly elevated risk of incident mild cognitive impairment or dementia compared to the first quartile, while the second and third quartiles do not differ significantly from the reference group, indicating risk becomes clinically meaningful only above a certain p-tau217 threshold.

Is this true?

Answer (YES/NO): NO